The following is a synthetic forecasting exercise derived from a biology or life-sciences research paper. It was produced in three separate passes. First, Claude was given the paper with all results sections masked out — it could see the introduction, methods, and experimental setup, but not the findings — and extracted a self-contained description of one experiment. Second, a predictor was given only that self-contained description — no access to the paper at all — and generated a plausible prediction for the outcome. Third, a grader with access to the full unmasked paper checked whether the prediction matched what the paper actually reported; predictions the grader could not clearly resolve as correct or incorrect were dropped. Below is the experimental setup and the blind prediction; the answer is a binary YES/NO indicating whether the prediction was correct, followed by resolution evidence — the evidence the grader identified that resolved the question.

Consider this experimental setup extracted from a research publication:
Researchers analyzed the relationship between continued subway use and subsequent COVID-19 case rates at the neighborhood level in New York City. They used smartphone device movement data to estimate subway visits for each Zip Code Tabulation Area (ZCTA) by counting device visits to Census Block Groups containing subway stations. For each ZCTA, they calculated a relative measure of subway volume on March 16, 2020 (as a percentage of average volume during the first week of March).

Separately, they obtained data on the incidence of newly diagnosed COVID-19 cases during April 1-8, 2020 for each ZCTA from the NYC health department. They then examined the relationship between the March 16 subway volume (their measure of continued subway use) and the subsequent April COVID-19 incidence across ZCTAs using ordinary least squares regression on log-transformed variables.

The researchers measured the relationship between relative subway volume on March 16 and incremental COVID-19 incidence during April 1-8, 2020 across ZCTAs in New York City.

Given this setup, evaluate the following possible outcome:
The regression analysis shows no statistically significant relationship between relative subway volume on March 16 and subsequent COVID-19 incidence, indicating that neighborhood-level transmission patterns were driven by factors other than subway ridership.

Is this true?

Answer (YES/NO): NO